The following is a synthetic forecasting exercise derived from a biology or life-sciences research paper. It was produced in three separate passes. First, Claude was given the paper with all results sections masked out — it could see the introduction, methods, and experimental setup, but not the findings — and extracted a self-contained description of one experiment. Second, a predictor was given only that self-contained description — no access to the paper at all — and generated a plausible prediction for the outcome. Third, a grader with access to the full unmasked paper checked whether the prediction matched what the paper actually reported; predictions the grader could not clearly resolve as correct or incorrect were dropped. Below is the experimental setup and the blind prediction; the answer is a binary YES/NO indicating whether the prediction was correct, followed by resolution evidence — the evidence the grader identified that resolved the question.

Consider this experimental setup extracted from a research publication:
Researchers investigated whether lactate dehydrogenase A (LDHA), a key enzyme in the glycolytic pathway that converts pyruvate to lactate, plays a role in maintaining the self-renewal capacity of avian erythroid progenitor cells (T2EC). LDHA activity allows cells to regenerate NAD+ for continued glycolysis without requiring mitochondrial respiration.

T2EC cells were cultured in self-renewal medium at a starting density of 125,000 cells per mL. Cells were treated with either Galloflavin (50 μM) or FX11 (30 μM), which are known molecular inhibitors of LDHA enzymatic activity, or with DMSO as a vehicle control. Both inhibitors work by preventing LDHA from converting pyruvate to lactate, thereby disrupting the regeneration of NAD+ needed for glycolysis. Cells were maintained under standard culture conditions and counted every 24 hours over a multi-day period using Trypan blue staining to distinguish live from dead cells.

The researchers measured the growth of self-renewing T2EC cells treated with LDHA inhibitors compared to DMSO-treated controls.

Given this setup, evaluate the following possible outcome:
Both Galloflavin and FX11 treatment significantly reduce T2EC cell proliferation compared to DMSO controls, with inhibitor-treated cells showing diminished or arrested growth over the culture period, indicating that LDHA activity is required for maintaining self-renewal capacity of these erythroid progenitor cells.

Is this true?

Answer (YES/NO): YES